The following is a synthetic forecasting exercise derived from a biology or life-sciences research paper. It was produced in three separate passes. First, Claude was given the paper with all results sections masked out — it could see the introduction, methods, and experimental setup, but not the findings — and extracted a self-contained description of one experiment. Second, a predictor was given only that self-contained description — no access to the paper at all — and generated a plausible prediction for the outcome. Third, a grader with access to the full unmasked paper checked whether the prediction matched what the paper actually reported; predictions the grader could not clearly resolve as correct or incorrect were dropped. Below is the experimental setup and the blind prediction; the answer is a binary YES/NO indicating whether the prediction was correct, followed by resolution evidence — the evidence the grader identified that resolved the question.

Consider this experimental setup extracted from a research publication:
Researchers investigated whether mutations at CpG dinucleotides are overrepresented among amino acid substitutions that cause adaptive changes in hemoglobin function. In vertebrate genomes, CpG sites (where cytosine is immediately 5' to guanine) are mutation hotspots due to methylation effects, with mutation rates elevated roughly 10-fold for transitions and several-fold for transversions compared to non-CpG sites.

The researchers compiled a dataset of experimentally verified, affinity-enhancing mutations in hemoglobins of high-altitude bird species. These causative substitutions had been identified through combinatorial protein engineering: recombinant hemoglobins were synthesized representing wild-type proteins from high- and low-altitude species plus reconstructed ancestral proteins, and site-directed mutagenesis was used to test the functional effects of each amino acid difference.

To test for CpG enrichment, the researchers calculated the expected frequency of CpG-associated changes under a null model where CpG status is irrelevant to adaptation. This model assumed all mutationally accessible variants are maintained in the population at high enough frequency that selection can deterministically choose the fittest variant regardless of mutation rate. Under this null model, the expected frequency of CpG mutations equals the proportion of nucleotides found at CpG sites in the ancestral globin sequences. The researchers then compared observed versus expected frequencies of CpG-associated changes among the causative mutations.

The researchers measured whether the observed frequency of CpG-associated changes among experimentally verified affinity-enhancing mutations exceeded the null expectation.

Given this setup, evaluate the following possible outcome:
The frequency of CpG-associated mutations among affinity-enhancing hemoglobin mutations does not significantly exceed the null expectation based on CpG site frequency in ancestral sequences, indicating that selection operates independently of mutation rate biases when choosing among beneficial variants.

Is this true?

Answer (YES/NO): NO